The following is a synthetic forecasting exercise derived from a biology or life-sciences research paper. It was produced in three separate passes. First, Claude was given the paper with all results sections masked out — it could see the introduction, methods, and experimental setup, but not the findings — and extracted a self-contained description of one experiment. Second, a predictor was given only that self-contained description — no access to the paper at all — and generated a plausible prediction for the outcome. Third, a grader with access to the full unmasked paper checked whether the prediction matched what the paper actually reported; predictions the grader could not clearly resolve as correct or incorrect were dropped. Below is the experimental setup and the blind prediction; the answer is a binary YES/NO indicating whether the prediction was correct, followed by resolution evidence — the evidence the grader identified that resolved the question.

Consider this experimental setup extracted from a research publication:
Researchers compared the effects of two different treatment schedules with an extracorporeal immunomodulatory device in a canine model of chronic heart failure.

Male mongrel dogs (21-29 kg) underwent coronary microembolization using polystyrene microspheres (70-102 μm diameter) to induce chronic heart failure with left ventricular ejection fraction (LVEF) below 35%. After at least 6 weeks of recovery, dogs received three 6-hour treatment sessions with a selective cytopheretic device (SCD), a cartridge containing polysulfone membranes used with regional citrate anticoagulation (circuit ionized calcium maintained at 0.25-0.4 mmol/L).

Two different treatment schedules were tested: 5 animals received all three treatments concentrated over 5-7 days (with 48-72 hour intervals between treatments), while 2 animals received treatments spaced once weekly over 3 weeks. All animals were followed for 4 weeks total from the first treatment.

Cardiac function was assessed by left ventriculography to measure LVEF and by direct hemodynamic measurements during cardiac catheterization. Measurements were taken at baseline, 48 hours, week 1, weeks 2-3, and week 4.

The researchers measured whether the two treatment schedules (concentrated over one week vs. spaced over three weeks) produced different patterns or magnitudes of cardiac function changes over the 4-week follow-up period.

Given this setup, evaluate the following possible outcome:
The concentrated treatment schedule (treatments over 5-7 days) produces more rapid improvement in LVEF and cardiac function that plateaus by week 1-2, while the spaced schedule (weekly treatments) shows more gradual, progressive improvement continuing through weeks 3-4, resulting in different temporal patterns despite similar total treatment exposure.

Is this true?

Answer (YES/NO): NO